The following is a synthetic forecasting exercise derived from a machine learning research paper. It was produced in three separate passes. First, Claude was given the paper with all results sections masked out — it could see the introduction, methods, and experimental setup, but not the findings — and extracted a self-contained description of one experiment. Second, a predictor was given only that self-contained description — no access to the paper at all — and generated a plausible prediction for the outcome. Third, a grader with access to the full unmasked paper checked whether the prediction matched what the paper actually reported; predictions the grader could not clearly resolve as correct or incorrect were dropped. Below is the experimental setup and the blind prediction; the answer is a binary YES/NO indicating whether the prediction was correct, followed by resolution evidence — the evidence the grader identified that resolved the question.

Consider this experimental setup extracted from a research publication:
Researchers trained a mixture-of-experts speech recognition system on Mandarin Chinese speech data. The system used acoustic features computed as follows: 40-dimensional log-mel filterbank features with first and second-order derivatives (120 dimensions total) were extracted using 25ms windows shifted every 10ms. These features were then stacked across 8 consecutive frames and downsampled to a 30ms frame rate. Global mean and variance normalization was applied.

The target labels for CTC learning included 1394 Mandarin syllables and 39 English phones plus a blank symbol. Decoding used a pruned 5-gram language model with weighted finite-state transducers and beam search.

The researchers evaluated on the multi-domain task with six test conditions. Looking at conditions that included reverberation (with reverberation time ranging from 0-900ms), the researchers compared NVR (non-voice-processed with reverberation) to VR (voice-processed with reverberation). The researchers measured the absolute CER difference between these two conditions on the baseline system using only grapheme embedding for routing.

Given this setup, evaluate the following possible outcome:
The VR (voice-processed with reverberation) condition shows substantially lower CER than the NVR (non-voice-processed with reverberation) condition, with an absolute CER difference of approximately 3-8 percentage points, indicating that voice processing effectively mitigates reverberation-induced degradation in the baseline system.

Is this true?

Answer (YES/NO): NO